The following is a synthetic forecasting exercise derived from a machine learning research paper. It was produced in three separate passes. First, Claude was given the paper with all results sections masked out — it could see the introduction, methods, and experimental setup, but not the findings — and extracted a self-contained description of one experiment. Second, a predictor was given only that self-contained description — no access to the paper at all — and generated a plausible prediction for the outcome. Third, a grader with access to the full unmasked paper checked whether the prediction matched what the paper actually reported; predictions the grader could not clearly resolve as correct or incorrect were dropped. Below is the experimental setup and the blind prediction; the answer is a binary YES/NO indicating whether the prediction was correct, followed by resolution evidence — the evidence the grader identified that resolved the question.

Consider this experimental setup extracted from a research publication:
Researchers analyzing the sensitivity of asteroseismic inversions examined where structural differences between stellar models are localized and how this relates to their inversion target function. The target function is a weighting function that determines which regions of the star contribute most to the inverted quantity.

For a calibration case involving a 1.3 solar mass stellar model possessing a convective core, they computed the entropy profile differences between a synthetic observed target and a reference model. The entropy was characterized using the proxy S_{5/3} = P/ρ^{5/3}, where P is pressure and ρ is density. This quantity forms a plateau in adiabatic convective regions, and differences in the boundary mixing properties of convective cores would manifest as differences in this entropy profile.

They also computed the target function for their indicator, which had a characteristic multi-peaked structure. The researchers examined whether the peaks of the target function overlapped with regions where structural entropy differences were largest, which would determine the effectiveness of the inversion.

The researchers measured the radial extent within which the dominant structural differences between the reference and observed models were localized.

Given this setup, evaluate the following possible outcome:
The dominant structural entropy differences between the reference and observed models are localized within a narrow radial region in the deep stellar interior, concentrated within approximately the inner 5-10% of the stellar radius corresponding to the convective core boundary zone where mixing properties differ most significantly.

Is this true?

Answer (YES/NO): YES